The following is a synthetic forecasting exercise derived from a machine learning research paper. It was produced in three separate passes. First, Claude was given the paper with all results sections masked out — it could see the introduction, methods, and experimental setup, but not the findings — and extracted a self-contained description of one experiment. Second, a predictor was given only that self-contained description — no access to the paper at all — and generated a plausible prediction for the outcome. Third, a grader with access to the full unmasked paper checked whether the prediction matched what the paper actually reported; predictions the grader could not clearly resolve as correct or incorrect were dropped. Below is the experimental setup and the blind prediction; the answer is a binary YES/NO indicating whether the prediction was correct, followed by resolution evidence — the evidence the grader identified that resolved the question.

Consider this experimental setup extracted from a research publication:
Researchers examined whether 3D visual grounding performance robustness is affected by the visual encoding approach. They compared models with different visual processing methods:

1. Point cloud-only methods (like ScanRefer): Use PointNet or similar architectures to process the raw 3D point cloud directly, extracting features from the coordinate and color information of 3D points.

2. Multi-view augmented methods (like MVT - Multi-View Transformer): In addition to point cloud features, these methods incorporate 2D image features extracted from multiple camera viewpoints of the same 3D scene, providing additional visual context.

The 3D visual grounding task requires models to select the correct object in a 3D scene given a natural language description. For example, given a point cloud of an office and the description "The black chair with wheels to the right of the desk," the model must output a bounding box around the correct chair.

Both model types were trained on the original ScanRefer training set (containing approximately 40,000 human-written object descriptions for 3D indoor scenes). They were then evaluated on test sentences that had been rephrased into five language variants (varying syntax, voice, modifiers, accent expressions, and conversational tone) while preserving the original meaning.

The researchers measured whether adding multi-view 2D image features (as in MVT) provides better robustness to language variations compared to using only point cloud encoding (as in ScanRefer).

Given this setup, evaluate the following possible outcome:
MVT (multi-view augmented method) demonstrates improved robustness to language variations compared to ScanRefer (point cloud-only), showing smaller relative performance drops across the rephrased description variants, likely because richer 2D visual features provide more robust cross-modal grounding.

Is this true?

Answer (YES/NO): NO